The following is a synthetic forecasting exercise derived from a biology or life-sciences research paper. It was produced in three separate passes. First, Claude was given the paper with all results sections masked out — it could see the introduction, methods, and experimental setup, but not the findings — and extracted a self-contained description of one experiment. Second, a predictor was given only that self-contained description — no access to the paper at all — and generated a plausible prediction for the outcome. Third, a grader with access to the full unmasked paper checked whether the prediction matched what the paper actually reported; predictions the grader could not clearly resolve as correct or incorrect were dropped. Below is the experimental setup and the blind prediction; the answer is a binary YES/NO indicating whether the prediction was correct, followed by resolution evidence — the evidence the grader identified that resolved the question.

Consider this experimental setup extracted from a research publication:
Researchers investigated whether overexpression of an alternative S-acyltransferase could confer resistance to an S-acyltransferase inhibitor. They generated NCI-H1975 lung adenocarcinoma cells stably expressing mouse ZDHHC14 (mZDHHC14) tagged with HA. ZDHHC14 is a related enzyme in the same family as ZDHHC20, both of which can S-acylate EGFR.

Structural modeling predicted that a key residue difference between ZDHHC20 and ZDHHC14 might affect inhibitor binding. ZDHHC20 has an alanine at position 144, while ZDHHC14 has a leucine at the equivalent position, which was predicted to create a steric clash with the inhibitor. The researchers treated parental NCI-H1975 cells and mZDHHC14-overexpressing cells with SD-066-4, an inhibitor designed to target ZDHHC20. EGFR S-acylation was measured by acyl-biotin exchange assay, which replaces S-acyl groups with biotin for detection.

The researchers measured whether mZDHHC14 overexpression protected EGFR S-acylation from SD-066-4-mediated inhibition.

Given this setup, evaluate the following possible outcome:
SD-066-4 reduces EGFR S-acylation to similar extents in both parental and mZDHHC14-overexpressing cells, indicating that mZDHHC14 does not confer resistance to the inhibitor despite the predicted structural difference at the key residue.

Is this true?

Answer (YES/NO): NO